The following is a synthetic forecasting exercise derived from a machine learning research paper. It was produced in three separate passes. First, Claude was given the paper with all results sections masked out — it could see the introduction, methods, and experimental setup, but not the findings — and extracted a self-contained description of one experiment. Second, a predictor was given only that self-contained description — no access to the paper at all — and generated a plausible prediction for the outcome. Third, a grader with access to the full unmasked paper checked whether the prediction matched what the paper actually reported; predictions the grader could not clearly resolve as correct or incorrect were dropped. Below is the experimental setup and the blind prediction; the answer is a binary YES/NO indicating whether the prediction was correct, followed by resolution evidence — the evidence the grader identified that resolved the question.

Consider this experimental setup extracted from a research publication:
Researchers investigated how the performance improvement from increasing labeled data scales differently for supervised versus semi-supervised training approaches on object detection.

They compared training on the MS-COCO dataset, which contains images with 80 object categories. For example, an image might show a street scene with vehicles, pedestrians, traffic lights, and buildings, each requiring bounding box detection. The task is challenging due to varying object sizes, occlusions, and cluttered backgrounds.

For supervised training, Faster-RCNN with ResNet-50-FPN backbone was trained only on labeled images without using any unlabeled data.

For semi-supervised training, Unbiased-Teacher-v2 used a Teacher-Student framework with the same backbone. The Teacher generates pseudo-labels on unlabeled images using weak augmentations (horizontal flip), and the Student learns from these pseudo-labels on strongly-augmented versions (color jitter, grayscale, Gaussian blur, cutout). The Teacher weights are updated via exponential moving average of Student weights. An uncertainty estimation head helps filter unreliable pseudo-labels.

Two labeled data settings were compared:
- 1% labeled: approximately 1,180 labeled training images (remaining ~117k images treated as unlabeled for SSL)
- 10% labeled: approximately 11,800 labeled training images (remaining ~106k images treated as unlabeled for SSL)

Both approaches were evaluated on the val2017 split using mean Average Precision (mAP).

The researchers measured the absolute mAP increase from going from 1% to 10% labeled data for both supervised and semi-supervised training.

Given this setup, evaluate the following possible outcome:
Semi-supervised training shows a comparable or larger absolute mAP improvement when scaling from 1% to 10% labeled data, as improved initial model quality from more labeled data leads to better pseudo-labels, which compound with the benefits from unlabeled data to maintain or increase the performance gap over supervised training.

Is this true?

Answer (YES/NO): NO